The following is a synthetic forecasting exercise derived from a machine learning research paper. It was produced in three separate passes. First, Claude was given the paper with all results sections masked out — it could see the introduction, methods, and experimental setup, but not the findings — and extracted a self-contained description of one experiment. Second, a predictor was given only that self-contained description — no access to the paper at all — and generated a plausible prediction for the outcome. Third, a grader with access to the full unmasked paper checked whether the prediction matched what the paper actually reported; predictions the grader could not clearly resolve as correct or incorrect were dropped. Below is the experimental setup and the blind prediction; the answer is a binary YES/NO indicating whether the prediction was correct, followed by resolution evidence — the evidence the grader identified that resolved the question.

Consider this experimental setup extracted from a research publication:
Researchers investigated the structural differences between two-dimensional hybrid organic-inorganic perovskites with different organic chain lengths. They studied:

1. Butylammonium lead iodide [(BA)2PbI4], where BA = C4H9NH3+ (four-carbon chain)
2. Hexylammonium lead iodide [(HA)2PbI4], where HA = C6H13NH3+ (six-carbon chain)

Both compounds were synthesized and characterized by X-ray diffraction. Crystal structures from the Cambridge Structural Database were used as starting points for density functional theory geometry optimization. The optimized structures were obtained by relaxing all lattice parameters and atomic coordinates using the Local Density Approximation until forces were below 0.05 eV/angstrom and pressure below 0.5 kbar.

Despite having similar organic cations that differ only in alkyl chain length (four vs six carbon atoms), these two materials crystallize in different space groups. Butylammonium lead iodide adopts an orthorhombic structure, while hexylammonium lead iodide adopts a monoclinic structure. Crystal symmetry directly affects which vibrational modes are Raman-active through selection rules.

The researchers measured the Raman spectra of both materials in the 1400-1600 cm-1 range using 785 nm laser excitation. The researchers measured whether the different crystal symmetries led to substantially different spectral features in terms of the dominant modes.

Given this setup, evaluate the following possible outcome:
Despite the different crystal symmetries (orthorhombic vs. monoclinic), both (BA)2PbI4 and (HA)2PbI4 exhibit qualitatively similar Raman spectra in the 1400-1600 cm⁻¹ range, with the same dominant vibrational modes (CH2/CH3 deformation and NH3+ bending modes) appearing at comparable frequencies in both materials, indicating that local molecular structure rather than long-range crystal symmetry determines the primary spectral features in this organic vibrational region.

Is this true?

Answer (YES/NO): NO